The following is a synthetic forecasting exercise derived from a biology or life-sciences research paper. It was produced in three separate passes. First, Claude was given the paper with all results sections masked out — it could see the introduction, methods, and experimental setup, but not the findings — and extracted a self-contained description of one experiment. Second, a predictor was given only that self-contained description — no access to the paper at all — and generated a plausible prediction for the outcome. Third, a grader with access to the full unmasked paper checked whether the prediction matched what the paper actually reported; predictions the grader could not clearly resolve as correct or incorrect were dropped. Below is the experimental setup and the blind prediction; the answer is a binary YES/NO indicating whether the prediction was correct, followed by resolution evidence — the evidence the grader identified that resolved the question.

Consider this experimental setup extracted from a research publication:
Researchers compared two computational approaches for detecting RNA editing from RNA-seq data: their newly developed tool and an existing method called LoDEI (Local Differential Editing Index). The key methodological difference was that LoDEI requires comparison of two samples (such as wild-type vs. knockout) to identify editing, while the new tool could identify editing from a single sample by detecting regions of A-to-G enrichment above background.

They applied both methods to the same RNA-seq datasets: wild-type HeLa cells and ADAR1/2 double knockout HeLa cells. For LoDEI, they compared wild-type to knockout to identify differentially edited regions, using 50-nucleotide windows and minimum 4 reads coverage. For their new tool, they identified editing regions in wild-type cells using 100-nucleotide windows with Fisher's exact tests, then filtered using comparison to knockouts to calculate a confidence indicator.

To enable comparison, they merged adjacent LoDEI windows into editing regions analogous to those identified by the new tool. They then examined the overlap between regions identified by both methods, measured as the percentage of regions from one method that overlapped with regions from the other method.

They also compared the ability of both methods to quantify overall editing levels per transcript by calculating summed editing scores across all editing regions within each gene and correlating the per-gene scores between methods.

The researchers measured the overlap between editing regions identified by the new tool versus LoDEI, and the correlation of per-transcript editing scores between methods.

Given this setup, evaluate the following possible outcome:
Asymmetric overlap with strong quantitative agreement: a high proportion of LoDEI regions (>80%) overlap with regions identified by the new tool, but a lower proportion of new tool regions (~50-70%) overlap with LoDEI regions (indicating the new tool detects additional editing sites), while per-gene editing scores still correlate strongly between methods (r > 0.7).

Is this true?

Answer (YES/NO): NO